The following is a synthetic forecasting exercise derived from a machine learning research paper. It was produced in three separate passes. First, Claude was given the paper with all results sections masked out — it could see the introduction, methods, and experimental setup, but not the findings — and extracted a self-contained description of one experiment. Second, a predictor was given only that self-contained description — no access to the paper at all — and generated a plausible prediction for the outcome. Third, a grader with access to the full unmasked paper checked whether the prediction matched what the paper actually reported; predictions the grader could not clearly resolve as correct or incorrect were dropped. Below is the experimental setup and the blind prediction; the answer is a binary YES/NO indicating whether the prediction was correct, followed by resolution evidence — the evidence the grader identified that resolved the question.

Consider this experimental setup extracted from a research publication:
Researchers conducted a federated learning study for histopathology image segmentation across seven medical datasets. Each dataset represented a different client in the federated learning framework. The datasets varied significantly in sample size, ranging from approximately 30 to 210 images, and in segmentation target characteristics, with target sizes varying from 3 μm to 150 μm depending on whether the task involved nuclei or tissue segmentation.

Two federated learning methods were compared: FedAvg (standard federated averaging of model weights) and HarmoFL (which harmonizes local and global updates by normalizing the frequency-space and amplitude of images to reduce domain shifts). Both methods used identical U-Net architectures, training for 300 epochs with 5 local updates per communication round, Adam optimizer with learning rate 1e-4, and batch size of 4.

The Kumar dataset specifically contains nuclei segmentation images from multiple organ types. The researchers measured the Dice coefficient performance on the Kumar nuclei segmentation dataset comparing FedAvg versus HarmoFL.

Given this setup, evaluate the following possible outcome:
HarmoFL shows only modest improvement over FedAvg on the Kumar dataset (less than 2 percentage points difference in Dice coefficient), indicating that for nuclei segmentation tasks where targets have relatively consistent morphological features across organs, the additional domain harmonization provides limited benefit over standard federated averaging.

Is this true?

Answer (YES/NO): YES